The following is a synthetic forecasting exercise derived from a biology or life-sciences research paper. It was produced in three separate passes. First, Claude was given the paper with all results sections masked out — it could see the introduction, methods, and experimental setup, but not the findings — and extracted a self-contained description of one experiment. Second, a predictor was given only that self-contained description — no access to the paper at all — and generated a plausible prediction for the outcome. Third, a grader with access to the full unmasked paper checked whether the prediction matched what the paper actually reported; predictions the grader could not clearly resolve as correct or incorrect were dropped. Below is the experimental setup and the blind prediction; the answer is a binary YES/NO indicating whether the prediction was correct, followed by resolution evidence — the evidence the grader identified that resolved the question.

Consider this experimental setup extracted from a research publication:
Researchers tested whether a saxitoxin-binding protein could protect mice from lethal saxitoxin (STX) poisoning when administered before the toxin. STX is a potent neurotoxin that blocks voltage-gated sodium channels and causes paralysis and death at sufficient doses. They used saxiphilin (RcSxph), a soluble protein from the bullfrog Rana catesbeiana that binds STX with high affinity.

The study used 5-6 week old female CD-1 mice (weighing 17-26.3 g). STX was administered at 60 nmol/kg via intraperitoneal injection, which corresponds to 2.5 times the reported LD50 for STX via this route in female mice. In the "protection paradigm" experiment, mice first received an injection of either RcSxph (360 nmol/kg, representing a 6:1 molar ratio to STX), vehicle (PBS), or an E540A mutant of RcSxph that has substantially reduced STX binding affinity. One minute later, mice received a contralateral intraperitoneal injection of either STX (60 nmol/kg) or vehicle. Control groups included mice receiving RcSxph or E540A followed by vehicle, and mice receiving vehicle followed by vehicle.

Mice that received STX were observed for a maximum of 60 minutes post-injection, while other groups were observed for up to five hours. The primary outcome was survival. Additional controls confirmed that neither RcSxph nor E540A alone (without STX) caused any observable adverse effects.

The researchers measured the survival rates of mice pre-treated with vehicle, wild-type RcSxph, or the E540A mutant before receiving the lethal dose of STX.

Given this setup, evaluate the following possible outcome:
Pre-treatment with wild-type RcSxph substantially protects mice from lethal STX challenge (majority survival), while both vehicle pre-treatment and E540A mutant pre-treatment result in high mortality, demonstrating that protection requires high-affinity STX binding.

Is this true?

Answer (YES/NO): YES